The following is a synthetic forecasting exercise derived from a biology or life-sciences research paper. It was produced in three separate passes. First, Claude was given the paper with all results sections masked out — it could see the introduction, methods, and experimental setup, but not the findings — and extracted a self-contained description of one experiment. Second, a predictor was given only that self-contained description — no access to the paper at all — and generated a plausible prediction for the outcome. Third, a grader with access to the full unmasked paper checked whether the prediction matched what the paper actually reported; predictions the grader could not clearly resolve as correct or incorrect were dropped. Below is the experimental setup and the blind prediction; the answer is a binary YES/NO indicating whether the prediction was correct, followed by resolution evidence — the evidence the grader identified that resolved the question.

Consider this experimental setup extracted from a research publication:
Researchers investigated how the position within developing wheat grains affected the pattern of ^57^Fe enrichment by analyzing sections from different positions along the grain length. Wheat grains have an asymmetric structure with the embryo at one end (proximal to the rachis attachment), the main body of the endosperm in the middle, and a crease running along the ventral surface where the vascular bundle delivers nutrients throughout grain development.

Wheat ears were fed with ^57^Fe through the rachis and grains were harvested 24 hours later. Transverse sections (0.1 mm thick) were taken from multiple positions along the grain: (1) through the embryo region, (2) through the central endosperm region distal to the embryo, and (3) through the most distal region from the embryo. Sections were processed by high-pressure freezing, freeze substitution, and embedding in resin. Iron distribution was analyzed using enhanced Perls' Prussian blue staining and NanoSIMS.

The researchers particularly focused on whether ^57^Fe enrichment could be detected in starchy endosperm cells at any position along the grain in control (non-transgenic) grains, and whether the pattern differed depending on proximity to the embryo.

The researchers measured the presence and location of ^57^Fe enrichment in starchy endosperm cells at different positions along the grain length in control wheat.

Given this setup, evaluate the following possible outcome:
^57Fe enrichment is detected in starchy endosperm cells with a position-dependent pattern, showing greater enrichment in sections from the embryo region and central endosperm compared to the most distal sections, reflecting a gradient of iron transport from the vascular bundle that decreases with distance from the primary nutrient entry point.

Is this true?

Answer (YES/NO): NO